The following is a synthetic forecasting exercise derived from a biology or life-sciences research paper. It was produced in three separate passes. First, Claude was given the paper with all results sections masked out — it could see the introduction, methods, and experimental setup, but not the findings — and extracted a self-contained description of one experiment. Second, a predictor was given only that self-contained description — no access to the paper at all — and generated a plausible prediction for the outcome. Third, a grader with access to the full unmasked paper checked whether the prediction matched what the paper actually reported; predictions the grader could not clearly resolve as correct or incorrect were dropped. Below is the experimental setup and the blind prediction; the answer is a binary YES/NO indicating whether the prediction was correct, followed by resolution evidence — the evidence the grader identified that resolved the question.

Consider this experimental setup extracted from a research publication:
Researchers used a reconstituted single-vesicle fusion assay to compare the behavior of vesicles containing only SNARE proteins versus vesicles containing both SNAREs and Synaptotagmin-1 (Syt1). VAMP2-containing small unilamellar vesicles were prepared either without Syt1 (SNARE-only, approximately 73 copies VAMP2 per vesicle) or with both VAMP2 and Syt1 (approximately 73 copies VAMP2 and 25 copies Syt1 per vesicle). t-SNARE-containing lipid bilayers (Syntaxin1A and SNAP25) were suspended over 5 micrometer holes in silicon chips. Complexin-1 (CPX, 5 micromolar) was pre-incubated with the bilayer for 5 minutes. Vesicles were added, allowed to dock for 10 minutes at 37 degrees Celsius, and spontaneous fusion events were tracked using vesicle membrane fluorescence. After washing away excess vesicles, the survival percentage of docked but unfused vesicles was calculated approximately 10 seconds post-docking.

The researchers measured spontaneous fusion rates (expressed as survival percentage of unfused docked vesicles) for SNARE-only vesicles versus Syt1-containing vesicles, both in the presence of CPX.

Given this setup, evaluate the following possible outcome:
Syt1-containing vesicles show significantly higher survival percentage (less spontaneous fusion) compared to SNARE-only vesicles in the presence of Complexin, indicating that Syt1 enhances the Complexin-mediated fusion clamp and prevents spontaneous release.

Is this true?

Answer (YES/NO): YES